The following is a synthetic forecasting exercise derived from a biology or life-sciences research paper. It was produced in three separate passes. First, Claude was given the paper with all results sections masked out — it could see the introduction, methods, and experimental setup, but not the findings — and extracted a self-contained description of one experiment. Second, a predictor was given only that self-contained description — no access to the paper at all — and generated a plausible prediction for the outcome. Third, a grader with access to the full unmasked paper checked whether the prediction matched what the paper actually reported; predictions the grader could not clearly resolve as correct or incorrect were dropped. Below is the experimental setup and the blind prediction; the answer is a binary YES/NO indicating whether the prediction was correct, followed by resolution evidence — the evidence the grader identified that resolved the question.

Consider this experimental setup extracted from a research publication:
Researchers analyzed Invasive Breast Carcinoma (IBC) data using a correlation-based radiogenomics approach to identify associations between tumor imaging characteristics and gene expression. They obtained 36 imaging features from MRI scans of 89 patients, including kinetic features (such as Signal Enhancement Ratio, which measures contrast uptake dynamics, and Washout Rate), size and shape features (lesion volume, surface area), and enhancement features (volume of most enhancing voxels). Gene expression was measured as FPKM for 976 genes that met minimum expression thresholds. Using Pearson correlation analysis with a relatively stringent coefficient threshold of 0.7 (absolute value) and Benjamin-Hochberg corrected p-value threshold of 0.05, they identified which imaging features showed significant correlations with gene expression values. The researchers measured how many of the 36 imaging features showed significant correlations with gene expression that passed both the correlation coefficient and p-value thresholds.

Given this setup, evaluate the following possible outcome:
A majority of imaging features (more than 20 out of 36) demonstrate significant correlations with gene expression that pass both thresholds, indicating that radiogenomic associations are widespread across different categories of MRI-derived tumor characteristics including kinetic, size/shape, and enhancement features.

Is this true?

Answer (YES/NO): NO